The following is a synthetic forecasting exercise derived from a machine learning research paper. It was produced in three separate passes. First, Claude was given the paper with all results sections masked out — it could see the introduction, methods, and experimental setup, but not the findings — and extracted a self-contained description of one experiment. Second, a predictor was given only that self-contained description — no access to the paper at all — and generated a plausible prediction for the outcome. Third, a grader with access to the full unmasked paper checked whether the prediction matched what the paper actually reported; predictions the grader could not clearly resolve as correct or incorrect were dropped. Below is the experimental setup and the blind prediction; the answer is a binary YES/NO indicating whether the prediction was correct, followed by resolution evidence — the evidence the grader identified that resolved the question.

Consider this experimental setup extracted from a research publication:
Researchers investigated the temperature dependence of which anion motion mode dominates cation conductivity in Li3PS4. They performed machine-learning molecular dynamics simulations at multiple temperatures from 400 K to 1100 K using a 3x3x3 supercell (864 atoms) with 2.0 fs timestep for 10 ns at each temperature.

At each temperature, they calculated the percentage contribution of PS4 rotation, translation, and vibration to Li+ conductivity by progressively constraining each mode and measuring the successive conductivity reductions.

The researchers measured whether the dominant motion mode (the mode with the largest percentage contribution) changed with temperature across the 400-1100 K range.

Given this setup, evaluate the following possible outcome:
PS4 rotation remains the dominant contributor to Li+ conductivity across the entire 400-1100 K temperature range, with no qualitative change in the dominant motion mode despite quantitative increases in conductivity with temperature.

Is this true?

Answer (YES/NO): NO